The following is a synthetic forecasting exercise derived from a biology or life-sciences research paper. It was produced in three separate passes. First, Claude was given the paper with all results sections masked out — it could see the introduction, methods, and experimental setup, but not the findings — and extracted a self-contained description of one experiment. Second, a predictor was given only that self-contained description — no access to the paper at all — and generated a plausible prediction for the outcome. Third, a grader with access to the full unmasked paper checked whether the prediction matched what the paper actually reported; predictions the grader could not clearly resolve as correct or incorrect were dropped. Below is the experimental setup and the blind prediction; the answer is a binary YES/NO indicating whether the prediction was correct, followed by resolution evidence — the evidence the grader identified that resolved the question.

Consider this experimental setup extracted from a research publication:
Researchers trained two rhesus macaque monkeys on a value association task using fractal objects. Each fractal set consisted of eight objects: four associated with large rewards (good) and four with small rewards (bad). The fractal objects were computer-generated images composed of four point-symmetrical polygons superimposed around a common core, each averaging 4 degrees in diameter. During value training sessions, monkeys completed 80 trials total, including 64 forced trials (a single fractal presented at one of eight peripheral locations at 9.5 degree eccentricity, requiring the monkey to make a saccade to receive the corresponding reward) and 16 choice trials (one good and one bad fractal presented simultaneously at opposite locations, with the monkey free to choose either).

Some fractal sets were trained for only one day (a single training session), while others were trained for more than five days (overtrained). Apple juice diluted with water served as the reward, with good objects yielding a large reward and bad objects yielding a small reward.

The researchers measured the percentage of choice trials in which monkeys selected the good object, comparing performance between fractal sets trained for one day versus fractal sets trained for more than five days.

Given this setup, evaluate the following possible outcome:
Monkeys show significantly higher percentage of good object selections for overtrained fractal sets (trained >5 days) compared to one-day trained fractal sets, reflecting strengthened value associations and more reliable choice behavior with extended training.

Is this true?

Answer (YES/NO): YES